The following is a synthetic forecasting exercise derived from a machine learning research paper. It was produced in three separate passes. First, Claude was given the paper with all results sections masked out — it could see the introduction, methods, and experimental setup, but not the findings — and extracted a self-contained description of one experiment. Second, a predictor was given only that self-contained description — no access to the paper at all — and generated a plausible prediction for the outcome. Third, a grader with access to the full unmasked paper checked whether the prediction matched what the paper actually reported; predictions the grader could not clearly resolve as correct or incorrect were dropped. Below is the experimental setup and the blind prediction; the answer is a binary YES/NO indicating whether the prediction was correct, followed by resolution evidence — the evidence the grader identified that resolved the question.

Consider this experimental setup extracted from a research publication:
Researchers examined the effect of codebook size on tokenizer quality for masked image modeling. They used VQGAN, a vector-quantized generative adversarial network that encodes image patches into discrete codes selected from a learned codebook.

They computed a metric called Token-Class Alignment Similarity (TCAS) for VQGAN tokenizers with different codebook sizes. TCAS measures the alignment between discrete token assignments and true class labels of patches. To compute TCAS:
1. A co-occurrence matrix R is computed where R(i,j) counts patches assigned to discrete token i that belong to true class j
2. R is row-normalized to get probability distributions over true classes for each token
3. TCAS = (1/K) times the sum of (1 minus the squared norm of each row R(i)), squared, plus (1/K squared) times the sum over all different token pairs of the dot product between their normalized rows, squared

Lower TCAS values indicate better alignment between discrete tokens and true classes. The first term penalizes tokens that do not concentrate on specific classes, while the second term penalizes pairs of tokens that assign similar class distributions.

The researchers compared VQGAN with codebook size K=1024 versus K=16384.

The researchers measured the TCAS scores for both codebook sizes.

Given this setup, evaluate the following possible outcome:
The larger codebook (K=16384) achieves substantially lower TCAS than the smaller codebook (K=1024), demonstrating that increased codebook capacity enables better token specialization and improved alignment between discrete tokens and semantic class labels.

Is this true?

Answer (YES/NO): NO